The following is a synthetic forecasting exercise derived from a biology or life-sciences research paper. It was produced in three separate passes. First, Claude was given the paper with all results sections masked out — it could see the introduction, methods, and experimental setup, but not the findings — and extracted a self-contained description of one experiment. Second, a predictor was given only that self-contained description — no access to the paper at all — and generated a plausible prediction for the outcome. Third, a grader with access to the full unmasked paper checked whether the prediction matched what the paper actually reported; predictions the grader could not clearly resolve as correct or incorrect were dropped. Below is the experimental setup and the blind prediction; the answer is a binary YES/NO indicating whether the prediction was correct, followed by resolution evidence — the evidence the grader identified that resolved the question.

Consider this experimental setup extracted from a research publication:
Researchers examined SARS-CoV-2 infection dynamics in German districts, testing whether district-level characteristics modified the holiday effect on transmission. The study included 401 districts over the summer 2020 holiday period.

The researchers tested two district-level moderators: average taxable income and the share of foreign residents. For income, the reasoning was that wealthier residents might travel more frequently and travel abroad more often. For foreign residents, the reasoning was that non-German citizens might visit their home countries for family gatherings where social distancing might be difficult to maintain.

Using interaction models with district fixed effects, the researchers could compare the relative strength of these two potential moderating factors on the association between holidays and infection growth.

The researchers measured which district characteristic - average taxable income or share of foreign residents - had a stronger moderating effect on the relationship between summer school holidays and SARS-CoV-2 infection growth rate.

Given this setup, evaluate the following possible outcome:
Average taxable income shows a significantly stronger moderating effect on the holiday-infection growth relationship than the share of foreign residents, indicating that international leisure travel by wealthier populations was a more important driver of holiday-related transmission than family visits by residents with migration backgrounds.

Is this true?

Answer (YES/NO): NO